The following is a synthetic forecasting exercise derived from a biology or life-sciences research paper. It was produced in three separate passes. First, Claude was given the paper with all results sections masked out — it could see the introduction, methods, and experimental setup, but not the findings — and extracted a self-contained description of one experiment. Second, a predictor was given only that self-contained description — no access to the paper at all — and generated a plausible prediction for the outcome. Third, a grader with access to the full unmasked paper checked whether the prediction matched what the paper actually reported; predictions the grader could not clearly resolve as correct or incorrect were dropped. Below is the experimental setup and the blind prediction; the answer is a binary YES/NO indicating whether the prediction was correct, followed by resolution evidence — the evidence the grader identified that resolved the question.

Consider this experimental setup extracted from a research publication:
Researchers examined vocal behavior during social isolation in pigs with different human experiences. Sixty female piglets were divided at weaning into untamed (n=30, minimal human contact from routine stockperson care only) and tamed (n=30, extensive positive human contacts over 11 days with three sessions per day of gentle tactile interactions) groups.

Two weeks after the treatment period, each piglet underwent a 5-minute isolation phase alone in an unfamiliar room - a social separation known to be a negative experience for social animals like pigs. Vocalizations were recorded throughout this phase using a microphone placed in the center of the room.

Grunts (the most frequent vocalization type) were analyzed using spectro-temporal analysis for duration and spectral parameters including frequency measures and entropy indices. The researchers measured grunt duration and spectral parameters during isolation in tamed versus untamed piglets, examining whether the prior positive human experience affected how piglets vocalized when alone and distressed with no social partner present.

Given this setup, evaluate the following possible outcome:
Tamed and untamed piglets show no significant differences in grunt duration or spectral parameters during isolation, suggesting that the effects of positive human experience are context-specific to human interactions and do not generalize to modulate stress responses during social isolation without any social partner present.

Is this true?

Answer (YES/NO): NO